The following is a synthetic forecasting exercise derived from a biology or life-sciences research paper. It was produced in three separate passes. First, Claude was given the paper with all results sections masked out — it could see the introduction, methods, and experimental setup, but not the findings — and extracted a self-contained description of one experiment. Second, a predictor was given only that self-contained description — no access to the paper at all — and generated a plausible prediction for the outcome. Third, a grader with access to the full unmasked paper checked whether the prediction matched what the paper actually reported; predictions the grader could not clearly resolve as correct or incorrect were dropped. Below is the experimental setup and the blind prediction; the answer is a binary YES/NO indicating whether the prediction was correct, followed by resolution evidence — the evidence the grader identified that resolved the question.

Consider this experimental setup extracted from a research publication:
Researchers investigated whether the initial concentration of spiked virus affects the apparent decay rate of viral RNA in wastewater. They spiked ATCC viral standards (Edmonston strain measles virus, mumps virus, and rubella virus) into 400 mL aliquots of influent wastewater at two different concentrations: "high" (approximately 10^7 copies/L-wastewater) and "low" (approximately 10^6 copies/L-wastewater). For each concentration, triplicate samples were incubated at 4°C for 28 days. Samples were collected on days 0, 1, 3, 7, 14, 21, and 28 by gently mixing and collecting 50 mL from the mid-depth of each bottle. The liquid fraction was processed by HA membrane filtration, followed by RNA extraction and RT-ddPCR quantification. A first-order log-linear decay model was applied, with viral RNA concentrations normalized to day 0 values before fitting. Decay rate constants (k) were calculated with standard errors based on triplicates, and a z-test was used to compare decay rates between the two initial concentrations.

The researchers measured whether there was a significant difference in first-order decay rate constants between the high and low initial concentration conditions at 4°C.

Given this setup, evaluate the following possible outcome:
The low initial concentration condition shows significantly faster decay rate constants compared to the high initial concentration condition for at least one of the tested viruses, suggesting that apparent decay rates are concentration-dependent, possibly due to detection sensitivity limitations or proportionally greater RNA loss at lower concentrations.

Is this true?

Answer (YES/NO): YES